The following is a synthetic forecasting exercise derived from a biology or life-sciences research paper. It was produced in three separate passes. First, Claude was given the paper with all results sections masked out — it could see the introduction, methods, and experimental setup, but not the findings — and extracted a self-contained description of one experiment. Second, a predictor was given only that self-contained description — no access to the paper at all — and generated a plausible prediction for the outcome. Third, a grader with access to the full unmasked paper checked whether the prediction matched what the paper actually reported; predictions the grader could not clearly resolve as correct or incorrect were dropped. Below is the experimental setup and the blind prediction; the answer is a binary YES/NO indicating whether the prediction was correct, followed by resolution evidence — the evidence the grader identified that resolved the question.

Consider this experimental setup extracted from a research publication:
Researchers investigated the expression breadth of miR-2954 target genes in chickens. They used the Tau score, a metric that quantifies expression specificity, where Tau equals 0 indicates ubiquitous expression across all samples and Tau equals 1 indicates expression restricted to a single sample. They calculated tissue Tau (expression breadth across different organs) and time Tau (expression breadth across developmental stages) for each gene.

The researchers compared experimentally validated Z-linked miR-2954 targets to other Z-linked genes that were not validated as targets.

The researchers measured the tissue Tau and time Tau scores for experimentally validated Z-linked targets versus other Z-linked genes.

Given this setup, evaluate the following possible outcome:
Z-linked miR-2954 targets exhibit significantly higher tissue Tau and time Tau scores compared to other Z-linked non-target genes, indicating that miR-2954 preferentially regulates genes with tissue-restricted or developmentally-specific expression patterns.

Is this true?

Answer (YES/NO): NO